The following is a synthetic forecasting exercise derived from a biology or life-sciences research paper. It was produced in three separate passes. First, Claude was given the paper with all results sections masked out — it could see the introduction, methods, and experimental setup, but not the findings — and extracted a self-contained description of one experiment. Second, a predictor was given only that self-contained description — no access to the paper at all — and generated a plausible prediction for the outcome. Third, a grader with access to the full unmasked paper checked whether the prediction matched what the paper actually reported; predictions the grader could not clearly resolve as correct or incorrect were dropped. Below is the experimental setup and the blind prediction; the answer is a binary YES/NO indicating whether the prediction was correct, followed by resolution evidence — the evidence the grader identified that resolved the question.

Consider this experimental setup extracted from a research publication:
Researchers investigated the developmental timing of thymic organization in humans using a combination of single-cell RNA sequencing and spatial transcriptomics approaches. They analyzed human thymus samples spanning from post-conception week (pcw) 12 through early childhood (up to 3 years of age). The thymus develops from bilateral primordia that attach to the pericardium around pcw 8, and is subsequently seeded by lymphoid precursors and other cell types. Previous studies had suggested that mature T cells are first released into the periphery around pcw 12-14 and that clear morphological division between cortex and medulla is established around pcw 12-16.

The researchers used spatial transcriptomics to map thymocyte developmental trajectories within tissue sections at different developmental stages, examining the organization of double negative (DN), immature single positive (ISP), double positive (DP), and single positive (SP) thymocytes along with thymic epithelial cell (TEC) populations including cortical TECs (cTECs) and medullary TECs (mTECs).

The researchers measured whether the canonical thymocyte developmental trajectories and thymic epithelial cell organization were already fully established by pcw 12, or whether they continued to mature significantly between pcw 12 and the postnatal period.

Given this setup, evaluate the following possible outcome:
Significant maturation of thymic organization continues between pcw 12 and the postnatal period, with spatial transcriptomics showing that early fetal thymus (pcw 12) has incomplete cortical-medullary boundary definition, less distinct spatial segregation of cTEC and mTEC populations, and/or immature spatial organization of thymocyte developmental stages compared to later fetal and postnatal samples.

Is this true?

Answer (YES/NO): NO